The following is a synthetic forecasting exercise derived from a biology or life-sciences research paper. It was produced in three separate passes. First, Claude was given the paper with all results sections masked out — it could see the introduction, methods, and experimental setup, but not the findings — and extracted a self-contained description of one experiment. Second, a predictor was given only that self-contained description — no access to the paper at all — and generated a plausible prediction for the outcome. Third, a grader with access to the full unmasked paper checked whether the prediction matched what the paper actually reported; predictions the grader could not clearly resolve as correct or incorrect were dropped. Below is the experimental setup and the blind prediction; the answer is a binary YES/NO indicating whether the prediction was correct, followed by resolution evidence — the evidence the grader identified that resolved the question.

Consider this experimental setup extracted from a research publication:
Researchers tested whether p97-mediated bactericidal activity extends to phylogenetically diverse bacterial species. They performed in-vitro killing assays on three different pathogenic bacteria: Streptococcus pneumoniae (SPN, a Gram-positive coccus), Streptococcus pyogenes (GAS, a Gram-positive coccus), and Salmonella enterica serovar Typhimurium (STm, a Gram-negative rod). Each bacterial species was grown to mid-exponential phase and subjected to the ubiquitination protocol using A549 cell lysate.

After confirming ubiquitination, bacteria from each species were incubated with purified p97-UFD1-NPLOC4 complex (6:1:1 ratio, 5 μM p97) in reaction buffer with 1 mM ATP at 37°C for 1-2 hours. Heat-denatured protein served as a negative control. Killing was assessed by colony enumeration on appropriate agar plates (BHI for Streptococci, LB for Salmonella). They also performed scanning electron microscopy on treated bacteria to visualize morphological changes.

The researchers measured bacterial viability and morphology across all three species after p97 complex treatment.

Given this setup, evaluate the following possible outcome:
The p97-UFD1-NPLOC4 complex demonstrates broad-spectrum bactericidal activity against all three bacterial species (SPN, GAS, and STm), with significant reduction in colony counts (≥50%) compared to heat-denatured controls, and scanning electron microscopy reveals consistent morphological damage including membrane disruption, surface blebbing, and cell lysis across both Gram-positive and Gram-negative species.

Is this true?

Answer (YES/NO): YES